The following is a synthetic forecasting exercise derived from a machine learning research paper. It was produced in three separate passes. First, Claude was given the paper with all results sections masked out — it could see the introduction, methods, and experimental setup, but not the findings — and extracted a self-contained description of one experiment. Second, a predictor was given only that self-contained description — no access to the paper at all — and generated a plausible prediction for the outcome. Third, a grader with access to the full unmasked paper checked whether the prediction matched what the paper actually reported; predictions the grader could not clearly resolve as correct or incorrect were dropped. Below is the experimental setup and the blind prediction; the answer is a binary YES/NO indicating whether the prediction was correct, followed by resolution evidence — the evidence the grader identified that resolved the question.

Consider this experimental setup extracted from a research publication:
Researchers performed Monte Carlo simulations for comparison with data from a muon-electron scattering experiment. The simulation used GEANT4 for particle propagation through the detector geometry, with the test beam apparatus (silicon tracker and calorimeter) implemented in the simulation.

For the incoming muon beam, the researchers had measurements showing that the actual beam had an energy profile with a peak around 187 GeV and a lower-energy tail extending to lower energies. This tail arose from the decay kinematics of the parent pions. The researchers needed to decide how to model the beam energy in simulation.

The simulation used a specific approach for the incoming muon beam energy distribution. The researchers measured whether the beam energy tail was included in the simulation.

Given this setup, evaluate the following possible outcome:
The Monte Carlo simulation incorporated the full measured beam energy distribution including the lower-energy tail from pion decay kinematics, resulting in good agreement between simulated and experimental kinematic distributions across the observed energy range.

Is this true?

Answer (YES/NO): NO